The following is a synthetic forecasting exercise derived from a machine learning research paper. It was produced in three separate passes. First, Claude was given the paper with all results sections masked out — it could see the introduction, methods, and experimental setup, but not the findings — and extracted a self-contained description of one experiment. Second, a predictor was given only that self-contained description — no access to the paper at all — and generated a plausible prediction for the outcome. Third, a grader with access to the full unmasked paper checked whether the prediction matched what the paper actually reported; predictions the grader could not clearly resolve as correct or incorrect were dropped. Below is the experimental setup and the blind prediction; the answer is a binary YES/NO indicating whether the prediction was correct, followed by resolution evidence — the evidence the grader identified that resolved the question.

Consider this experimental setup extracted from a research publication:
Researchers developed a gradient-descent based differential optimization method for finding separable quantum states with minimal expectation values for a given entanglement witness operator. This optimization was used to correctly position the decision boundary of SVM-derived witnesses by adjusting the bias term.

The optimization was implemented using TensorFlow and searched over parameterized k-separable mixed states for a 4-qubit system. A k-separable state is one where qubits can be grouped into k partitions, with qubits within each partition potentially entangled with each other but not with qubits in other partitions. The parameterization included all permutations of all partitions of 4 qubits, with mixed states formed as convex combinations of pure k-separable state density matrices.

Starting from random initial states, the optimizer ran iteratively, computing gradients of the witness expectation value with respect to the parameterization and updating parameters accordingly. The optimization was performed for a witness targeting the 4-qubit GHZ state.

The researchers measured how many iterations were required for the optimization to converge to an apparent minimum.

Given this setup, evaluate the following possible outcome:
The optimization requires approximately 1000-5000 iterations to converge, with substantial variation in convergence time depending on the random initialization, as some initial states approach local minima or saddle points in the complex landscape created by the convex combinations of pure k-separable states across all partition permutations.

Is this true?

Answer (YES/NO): NO